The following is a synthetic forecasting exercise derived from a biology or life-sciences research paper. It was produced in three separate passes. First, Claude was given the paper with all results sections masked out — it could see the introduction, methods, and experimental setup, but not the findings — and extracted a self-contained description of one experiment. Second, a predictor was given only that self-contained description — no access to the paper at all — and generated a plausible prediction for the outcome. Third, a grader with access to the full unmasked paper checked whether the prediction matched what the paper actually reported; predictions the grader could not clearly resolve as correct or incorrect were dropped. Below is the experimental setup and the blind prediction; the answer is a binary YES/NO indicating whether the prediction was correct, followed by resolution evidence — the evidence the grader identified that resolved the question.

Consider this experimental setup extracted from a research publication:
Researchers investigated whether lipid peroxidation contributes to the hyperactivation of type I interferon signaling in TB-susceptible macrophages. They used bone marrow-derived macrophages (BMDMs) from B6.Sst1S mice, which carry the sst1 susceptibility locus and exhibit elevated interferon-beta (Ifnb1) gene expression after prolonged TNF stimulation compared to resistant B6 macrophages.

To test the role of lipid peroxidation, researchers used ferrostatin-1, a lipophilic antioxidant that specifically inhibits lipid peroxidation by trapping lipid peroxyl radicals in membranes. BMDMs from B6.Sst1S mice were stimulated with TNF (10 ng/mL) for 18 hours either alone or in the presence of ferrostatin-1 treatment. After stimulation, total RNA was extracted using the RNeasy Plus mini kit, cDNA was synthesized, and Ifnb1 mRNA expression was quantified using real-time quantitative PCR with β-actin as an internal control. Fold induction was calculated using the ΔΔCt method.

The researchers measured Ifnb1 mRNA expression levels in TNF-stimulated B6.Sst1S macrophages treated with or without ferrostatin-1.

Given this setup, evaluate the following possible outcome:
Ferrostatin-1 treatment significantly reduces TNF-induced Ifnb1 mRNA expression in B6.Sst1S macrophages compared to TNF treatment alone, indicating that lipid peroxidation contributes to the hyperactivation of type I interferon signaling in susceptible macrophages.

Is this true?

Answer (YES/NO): YES